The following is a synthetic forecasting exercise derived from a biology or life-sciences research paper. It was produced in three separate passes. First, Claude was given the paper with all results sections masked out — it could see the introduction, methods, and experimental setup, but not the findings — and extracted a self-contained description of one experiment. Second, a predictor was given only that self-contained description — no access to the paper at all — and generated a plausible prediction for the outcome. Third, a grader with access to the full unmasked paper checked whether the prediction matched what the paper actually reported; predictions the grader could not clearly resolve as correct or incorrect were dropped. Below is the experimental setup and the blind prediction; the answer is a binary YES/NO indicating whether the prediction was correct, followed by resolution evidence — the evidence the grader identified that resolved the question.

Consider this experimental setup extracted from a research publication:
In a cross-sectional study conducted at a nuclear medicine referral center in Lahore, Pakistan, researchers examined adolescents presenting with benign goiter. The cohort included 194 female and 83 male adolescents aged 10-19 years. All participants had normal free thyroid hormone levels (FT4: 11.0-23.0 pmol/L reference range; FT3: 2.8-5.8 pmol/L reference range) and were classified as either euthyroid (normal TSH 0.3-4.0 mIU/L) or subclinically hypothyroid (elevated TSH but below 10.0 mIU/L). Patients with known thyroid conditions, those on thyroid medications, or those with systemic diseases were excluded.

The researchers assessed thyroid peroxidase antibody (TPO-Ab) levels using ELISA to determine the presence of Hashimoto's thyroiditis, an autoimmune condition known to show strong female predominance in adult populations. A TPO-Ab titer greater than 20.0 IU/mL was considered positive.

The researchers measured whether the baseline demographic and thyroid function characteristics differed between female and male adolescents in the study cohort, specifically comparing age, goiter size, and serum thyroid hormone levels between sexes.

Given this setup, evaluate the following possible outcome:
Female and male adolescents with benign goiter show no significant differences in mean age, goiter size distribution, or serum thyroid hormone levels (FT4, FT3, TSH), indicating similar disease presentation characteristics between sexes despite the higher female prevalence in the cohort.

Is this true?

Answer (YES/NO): NO